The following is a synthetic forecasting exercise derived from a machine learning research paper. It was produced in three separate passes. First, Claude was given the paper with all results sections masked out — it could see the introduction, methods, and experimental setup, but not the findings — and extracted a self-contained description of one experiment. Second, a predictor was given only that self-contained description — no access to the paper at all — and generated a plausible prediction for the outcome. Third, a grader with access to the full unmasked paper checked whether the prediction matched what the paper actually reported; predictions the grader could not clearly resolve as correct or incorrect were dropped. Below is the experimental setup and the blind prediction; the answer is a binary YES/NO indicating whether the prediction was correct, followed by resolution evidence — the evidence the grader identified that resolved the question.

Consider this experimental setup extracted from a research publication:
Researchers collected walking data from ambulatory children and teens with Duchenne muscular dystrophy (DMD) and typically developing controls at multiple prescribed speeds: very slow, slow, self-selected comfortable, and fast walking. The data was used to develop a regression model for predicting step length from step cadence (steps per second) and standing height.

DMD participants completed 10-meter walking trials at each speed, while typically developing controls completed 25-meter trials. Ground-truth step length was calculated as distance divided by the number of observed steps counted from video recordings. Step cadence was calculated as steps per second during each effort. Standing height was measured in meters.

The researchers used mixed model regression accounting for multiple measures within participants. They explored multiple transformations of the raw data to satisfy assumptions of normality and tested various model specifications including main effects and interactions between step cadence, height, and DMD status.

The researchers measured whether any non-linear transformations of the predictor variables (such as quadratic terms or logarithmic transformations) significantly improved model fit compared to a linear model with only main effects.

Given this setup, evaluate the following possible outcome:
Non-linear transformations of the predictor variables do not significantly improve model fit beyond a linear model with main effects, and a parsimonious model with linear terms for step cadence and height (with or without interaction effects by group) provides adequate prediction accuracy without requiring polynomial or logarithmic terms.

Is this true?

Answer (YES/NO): NO